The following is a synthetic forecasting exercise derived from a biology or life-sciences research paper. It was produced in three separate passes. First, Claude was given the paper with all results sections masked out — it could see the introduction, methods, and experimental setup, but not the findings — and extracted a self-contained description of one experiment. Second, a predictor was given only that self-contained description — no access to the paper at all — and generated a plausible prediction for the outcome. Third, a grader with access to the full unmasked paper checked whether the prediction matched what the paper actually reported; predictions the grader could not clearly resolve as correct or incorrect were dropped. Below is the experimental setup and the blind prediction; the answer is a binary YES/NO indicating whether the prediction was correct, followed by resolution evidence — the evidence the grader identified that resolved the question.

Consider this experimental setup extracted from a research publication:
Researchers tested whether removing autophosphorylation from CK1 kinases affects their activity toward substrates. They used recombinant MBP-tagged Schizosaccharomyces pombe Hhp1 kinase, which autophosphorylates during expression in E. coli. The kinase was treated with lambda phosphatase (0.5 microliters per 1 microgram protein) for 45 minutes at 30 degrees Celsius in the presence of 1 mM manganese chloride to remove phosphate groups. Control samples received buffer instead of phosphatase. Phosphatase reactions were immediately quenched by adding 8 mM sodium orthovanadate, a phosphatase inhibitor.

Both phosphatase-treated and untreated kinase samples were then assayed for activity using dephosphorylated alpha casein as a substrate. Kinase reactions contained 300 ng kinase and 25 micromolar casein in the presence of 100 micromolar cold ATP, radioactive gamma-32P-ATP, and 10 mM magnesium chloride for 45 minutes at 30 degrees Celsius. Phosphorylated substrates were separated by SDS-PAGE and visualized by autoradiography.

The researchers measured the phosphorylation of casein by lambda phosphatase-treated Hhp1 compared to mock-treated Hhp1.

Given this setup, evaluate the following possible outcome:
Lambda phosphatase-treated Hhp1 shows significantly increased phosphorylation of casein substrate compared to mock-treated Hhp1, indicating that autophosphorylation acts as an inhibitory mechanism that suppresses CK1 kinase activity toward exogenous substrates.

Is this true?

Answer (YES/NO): YES